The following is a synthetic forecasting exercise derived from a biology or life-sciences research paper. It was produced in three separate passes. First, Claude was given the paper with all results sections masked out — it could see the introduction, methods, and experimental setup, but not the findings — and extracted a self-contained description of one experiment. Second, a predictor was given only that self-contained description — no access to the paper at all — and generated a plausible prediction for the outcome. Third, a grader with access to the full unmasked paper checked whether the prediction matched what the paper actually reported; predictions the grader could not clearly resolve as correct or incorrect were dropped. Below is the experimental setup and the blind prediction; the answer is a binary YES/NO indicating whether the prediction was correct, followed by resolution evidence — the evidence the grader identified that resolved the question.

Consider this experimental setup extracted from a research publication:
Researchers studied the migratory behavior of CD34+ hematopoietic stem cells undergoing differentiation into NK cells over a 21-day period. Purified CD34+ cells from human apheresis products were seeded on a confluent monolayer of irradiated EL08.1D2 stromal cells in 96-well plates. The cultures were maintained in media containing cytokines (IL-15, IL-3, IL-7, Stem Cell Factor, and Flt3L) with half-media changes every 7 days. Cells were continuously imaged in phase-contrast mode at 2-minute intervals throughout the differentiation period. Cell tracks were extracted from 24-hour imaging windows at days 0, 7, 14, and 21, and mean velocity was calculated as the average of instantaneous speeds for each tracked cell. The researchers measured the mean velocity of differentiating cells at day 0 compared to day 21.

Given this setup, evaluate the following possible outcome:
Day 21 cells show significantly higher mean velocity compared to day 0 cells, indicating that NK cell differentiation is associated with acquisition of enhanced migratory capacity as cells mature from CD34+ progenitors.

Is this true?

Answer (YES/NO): YES